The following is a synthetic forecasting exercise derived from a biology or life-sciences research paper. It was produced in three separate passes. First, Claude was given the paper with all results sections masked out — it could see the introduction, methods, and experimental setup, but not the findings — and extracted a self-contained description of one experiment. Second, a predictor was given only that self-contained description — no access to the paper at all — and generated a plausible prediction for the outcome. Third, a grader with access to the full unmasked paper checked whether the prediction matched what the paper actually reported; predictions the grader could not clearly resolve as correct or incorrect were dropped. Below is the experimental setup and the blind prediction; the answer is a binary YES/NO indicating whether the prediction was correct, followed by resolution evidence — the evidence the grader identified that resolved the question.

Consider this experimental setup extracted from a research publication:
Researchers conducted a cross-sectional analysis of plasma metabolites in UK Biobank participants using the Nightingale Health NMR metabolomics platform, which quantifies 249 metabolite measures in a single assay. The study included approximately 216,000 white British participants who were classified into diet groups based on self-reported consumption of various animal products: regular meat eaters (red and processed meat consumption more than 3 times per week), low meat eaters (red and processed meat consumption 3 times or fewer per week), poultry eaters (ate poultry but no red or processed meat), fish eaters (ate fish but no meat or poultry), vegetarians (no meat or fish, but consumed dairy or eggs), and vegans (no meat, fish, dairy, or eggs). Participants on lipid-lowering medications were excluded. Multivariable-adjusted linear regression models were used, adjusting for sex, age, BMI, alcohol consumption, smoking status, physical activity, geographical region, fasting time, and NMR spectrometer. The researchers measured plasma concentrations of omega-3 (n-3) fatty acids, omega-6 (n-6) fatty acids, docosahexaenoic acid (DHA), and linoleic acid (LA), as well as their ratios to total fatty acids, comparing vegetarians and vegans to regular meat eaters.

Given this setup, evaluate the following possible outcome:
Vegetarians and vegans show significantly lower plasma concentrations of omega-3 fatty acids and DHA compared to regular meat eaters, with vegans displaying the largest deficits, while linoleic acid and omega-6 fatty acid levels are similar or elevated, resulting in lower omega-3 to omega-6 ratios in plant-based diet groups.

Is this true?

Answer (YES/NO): YES